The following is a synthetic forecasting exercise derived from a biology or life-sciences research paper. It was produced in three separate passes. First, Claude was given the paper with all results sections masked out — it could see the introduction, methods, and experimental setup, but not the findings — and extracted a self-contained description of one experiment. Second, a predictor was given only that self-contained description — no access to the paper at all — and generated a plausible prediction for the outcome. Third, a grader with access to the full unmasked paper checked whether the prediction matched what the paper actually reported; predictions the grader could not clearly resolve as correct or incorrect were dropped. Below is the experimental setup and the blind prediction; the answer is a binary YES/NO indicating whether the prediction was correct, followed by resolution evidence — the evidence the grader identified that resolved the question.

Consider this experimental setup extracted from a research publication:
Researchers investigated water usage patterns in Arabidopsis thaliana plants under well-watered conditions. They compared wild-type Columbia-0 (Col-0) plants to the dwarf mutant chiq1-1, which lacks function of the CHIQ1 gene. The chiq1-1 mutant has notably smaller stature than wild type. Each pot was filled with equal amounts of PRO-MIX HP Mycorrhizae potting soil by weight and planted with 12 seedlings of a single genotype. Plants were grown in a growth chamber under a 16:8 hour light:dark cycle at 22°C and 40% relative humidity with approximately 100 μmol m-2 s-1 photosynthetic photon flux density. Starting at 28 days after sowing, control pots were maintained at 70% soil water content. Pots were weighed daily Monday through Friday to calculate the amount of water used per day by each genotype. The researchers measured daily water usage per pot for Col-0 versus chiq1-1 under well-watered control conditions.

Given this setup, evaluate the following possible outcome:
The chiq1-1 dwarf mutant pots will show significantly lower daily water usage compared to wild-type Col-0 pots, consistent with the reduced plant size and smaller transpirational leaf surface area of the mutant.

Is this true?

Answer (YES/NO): YES